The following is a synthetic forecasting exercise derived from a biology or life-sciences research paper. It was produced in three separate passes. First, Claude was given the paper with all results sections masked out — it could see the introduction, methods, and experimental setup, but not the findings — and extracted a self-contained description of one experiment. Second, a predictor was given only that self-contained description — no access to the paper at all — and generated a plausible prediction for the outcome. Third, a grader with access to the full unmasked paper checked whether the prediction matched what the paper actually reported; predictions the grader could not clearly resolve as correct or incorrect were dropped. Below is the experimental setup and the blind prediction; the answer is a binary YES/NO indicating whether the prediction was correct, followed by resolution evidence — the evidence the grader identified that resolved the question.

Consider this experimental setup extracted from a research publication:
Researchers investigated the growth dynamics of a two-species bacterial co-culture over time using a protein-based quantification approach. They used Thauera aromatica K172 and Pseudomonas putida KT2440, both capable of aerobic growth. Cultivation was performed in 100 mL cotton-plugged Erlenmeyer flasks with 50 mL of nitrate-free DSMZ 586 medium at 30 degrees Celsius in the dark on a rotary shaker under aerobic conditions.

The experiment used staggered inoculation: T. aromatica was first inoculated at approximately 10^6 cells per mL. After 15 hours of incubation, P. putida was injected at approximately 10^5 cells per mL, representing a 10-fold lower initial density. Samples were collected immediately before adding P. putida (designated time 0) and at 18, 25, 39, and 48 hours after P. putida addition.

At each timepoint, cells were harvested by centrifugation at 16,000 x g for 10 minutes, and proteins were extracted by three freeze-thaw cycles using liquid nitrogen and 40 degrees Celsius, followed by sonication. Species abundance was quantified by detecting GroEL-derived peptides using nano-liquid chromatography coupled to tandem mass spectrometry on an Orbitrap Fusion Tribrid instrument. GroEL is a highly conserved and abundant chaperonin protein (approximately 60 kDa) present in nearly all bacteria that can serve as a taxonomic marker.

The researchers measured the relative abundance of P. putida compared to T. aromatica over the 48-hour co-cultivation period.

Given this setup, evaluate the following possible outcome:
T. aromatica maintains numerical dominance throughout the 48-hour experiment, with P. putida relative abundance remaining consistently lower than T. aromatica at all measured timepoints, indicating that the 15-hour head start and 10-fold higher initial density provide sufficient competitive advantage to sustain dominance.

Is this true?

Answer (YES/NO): YES